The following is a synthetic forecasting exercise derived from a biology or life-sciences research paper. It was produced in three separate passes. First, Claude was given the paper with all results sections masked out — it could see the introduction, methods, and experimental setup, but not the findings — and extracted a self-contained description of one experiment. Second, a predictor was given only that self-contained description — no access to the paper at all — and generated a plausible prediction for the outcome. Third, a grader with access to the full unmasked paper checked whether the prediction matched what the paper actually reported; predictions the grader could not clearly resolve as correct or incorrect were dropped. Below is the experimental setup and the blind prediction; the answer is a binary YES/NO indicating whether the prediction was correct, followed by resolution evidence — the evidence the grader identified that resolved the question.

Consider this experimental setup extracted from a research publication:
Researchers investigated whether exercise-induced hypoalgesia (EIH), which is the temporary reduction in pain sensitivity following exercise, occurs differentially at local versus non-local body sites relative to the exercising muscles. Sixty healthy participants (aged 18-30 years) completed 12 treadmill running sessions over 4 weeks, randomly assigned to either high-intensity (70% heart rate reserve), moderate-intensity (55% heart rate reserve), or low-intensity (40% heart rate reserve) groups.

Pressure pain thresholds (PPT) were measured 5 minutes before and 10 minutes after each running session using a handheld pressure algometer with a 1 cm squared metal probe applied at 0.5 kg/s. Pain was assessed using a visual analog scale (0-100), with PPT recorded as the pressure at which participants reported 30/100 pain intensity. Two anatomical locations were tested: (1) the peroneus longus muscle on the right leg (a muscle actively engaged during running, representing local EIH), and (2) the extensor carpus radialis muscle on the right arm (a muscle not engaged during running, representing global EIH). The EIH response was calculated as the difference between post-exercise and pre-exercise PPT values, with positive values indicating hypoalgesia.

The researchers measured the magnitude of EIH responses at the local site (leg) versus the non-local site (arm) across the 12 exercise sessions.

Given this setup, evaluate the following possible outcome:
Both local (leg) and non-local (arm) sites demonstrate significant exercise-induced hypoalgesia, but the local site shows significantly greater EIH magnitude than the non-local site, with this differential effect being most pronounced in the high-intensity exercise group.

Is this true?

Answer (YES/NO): NO